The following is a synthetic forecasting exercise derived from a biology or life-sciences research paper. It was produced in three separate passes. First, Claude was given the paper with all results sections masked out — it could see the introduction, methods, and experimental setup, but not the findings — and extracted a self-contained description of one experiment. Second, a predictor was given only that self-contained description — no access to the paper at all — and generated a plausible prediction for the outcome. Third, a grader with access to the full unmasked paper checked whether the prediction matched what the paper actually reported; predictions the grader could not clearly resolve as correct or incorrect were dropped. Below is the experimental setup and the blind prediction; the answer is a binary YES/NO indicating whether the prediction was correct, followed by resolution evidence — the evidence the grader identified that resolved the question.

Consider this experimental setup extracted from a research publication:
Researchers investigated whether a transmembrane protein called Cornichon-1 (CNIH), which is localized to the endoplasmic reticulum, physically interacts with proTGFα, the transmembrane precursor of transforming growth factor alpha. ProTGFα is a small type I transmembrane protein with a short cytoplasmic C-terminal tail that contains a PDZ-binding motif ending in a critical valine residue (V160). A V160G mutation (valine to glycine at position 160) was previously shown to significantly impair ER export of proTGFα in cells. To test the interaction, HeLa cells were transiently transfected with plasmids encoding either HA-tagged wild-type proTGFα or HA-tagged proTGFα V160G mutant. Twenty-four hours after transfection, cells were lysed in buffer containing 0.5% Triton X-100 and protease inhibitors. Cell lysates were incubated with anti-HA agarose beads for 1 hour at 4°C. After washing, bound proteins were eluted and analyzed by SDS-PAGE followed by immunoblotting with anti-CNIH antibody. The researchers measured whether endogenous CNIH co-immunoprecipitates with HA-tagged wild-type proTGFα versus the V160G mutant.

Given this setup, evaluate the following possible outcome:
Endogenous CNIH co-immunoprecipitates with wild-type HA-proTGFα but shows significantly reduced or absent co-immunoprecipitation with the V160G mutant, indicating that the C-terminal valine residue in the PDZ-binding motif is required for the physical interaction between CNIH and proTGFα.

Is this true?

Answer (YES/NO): NO